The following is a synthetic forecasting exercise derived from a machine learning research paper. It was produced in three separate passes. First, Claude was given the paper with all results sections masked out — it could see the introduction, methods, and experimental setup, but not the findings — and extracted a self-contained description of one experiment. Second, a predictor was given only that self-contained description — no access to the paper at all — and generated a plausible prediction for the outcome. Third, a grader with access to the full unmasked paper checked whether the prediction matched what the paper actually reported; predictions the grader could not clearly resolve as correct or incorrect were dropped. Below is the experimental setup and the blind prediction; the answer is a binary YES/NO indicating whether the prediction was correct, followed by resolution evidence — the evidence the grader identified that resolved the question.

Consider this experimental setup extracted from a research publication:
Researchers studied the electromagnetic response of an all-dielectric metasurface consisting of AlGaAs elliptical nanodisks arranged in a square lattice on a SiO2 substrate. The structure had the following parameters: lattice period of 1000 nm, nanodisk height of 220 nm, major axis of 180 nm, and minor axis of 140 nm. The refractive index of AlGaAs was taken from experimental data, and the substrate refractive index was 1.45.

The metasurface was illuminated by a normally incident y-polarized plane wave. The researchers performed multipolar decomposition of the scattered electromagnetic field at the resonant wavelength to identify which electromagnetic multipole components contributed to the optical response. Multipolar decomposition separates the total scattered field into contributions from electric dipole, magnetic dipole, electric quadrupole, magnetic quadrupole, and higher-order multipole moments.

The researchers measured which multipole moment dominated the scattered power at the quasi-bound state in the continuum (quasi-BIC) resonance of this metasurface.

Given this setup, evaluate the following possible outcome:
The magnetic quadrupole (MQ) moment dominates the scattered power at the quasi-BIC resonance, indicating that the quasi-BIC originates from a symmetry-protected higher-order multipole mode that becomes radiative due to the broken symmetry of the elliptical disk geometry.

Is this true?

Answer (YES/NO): NO